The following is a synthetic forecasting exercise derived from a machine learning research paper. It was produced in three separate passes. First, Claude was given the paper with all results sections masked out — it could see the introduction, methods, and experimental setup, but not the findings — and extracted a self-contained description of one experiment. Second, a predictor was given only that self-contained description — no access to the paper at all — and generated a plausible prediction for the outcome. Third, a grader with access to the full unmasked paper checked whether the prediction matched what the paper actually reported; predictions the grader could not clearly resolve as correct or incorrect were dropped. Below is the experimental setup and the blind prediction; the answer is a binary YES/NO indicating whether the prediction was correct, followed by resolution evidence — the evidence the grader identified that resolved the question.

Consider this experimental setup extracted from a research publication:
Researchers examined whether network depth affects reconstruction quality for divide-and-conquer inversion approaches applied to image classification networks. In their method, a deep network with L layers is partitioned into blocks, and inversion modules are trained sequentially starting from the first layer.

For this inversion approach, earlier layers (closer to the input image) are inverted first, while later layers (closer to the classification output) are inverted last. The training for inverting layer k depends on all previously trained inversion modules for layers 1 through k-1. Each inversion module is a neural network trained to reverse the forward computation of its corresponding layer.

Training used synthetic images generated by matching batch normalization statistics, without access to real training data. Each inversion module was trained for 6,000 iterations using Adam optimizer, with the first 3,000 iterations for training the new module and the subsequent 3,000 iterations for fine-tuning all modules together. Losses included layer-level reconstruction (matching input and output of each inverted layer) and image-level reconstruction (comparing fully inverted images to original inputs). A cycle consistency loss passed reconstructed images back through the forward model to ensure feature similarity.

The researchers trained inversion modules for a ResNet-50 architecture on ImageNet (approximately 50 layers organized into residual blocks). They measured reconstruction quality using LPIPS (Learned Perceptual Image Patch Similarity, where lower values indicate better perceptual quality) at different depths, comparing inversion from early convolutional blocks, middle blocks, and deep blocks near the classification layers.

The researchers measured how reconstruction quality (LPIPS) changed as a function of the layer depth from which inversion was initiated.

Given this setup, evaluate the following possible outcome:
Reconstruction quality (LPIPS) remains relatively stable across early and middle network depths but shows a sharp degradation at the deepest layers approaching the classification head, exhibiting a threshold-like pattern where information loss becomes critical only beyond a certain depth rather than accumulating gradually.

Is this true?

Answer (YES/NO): NO